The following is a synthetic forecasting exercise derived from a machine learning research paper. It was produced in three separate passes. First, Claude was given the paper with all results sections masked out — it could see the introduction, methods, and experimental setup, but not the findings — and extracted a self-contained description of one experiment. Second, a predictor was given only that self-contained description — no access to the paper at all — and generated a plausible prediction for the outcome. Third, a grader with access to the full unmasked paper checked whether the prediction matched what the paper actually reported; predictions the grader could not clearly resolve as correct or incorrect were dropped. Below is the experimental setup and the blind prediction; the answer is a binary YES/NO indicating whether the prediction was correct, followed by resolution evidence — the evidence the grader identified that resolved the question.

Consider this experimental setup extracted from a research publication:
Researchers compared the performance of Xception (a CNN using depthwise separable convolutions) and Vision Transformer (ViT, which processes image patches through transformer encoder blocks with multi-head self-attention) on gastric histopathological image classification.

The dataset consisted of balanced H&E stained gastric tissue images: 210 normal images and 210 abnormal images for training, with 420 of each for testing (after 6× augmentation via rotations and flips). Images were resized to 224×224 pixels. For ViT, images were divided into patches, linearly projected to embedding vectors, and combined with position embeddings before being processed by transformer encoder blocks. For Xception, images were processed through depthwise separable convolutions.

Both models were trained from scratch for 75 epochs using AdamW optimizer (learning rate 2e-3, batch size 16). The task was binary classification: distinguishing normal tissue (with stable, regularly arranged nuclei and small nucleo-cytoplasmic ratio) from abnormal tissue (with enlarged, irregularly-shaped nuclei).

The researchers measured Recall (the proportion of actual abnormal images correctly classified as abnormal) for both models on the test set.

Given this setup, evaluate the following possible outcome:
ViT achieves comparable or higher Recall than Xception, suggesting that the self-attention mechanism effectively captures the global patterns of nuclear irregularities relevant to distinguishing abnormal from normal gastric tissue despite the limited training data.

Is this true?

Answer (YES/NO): NO